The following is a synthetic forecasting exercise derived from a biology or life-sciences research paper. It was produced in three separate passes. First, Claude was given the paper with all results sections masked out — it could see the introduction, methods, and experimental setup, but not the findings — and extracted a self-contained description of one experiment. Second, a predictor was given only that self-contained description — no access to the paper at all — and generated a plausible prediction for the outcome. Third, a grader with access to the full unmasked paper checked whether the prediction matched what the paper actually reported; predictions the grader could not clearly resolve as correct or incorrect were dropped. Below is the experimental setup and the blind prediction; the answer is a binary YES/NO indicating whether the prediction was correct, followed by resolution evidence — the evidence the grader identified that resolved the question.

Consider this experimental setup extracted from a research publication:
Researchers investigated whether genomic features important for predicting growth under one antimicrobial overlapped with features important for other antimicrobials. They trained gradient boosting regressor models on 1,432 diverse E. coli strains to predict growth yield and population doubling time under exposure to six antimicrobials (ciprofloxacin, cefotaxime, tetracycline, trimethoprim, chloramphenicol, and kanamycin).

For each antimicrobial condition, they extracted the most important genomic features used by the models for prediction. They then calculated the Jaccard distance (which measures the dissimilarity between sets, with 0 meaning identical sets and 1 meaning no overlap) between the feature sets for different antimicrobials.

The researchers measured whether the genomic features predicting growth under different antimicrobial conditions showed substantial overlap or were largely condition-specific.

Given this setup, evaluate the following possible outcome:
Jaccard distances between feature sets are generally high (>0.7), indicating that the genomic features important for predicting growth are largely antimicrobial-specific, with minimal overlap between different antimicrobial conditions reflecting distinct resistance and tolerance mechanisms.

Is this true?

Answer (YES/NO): NO